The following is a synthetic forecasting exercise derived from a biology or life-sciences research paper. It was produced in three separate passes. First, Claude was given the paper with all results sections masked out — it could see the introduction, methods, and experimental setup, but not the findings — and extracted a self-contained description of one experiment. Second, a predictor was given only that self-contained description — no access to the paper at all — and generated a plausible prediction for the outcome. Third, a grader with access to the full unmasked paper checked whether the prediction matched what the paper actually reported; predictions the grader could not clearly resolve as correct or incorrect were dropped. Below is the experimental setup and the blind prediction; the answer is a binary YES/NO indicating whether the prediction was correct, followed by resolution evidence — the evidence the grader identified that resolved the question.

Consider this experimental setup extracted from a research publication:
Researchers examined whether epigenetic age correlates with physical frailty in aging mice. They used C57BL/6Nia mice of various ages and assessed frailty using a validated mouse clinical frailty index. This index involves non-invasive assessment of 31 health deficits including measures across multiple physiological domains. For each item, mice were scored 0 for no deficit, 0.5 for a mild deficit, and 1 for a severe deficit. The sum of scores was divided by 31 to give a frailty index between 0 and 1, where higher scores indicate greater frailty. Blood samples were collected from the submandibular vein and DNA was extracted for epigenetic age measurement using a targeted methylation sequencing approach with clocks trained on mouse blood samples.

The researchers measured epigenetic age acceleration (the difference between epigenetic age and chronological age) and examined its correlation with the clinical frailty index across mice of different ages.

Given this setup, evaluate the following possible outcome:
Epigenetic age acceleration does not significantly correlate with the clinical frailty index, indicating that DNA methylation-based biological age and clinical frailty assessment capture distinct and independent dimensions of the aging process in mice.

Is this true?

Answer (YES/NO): YES